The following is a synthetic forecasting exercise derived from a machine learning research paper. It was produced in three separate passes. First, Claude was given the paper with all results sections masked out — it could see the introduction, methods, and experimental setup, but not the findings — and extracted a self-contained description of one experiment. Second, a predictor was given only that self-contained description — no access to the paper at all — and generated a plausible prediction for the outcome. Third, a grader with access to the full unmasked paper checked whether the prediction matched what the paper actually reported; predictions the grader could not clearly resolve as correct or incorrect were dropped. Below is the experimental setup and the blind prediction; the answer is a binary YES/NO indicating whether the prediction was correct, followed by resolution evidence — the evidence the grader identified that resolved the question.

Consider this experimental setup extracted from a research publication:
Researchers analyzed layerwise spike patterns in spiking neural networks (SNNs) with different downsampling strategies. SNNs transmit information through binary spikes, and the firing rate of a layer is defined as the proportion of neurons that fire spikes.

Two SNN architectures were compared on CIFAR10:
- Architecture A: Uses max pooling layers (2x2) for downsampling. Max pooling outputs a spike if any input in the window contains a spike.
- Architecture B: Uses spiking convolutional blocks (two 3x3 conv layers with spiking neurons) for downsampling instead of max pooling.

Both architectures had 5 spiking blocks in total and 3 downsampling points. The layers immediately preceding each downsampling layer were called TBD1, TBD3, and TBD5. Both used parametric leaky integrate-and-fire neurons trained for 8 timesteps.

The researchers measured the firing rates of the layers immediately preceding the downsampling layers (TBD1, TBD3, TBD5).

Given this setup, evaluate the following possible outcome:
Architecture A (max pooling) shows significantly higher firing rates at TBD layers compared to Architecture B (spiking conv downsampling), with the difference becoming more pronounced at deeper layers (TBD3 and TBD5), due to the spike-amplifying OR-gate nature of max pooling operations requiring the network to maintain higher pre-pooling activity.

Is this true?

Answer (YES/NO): NO